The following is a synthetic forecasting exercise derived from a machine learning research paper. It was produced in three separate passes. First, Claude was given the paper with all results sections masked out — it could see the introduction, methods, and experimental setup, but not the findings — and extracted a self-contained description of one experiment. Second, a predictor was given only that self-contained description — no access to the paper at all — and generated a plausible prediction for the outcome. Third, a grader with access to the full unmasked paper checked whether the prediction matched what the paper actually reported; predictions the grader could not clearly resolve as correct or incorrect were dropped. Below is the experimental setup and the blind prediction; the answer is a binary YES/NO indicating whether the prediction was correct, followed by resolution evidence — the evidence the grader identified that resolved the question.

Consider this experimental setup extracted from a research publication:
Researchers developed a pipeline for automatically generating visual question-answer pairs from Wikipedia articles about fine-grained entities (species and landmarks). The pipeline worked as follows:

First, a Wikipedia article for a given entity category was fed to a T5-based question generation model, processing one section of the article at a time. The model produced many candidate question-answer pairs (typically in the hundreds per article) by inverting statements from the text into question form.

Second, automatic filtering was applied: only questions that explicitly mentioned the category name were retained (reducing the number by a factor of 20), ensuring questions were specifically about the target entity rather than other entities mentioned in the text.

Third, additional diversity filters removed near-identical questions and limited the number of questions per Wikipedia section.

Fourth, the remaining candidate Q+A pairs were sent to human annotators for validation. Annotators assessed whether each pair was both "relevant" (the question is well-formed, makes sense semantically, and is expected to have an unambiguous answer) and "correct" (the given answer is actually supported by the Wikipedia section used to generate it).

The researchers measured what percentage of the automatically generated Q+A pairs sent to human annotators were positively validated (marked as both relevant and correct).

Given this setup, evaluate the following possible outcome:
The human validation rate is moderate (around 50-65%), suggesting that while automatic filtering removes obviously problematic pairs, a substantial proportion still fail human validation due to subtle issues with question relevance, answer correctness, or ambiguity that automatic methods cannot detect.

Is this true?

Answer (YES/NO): NO